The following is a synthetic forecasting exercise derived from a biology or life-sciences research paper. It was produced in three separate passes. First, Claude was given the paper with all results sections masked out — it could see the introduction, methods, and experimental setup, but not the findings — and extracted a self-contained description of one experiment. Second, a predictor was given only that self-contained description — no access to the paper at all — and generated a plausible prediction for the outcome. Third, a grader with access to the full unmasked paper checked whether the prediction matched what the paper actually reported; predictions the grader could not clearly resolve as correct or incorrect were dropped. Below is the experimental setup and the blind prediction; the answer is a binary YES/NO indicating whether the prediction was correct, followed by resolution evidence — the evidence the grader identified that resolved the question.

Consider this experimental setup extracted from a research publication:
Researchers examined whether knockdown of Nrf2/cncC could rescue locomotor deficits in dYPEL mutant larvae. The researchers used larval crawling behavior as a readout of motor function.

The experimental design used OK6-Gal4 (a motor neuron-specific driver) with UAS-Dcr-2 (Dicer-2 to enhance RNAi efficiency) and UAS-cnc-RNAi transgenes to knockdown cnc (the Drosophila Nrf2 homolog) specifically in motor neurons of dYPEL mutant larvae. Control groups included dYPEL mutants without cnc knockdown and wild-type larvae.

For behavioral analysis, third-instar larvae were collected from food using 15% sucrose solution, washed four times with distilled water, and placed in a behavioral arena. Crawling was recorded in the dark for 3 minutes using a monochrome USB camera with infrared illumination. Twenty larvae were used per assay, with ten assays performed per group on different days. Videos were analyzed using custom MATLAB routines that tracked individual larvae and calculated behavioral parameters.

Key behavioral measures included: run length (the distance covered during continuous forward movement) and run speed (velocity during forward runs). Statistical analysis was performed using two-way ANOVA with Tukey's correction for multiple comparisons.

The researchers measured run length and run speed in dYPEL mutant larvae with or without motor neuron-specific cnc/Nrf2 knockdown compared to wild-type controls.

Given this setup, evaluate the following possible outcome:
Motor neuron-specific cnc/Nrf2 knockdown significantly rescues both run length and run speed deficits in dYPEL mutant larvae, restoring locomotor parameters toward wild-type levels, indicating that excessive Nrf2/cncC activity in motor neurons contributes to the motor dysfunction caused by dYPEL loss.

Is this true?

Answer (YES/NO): YES